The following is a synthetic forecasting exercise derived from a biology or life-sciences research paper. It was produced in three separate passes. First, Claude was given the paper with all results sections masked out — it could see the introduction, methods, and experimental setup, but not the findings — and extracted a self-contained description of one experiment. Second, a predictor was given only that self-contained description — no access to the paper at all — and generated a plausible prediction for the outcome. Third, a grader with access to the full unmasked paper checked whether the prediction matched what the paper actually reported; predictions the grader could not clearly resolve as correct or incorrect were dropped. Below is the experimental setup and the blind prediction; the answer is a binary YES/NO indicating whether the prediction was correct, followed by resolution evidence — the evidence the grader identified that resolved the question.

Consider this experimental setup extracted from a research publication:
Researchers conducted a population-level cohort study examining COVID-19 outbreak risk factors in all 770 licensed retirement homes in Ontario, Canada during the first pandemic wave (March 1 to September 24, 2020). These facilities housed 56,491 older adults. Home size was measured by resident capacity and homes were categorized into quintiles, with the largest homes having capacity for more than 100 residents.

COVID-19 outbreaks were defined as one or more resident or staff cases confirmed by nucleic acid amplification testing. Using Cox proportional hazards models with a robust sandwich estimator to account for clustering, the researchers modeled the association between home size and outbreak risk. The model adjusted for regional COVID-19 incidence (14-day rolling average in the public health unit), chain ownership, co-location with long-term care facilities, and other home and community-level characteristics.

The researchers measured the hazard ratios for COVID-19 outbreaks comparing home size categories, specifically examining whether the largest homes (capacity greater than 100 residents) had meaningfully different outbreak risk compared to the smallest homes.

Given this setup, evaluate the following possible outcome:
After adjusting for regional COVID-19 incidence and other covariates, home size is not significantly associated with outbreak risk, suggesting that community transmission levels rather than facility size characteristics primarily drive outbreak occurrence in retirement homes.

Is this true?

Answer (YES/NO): NO